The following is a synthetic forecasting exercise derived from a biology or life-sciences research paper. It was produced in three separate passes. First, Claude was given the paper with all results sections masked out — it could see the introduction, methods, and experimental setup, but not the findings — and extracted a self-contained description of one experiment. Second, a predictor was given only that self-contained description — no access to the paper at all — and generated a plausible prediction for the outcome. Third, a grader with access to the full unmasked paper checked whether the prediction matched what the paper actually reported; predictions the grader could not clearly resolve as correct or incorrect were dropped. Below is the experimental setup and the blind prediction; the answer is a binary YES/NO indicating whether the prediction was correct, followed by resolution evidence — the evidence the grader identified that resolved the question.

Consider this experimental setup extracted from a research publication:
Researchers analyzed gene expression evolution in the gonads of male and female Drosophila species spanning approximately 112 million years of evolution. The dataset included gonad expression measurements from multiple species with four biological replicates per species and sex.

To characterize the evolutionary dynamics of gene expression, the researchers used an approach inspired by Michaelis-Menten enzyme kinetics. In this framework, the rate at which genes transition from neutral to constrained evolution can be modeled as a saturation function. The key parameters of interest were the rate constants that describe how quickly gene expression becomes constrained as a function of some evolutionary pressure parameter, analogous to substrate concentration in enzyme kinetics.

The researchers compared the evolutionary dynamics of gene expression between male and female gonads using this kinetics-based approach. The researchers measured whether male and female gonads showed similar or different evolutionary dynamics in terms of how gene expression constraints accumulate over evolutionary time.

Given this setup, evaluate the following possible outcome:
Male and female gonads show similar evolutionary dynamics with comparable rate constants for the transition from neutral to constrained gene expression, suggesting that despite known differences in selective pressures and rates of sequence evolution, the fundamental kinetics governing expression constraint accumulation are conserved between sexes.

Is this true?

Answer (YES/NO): NO